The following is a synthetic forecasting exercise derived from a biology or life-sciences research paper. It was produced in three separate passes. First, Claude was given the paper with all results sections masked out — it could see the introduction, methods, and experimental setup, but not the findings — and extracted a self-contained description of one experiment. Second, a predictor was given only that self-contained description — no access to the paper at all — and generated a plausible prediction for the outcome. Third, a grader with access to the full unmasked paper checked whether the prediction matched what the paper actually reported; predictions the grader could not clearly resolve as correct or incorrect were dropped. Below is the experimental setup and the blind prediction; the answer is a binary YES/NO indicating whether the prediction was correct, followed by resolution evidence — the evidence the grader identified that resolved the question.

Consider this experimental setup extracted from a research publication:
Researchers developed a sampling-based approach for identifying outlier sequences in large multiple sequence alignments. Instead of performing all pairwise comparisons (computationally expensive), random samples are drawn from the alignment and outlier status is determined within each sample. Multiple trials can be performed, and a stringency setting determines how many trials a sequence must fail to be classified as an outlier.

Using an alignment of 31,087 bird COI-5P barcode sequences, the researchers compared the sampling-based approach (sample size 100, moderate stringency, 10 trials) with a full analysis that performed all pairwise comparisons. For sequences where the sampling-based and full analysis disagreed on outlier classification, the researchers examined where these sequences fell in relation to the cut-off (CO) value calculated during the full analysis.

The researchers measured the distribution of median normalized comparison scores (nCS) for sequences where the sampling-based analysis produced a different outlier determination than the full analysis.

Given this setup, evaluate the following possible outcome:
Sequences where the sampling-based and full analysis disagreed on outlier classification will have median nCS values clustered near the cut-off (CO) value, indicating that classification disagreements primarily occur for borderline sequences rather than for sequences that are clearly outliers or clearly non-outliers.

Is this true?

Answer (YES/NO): YES